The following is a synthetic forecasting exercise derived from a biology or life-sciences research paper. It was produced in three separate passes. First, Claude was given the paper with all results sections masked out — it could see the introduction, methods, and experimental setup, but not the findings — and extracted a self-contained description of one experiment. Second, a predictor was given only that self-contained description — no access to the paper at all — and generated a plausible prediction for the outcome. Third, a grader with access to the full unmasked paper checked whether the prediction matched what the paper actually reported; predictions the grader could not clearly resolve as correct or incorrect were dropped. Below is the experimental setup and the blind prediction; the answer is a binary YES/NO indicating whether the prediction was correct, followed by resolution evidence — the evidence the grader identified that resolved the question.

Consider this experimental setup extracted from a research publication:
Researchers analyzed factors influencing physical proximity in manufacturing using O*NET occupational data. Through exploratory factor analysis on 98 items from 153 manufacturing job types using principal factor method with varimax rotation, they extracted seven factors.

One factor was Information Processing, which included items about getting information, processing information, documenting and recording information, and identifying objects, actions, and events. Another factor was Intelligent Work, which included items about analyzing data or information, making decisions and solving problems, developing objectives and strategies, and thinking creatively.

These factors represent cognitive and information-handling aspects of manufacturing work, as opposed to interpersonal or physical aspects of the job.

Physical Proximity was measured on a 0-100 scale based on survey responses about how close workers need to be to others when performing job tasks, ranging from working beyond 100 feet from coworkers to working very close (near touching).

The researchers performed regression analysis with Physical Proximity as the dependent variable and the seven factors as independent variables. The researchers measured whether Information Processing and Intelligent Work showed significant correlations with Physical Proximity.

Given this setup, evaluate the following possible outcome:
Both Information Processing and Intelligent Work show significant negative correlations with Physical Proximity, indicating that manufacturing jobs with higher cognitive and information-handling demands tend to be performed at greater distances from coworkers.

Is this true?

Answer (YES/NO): NO